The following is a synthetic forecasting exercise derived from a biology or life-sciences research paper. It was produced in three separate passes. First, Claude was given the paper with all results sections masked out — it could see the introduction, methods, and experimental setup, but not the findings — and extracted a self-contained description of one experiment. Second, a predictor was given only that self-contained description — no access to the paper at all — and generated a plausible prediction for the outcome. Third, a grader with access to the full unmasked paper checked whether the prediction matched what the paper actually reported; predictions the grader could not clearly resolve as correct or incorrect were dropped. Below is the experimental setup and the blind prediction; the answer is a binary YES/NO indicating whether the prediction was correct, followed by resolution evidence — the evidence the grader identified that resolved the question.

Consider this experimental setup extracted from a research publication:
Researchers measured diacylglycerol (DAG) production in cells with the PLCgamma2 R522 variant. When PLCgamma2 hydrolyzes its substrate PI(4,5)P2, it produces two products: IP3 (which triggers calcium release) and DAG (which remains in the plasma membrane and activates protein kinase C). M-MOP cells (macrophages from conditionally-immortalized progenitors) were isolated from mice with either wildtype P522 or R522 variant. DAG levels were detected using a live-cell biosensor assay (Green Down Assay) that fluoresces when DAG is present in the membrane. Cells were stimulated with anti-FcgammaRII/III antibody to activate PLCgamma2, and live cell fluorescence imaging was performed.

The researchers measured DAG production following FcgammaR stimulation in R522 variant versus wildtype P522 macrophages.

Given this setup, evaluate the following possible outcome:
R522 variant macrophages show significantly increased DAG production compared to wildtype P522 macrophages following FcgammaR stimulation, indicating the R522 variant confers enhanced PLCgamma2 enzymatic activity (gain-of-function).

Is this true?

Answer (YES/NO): YES